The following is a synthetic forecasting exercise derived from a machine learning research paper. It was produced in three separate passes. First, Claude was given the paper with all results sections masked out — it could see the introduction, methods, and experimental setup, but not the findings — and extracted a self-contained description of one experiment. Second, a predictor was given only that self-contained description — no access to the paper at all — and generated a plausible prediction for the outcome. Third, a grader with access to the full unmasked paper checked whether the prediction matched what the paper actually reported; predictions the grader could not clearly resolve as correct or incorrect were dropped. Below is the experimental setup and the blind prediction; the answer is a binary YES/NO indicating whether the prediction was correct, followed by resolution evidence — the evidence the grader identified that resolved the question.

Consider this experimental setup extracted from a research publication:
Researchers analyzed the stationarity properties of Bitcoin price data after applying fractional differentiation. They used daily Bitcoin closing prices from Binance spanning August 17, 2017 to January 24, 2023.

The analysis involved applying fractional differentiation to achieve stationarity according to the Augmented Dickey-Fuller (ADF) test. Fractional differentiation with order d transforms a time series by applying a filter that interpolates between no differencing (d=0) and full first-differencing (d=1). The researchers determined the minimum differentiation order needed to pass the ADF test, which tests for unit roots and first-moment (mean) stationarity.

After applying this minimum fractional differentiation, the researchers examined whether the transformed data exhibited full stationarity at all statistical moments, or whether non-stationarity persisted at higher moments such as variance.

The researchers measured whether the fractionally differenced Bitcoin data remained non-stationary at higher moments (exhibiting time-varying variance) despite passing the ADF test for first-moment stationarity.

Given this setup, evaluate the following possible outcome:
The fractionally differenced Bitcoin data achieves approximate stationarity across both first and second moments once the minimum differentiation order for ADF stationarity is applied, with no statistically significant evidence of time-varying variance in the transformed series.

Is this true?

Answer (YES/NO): NO